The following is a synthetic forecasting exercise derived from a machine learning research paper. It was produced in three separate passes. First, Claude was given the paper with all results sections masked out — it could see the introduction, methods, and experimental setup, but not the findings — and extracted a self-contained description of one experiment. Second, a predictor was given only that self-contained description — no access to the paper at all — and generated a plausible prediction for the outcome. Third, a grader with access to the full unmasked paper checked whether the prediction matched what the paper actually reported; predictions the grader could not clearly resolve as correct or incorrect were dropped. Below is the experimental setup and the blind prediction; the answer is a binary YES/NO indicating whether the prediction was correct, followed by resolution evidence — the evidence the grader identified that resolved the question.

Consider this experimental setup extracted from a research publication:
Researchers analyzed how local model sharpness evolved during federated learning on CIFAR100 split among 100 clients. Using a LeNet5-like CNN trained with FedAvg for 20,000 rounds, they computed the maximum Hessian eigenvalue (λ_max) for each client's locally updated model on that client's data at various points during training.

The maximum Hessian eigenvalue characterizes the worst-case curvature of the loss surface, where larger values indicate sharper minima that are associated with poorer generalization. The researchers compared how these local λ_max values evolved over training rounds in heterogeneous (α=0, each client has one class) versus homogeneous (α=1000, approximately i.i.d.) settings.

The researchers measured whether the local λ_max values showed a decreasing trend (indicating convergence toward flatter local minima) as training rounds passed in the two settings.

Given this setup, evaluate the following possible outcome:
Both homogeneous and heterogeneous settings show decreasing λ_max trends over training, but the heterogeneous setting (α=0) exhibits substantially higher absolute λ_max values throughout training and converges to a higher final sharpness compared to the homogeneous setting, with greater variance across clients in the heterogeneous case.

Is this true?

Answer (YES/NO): NO